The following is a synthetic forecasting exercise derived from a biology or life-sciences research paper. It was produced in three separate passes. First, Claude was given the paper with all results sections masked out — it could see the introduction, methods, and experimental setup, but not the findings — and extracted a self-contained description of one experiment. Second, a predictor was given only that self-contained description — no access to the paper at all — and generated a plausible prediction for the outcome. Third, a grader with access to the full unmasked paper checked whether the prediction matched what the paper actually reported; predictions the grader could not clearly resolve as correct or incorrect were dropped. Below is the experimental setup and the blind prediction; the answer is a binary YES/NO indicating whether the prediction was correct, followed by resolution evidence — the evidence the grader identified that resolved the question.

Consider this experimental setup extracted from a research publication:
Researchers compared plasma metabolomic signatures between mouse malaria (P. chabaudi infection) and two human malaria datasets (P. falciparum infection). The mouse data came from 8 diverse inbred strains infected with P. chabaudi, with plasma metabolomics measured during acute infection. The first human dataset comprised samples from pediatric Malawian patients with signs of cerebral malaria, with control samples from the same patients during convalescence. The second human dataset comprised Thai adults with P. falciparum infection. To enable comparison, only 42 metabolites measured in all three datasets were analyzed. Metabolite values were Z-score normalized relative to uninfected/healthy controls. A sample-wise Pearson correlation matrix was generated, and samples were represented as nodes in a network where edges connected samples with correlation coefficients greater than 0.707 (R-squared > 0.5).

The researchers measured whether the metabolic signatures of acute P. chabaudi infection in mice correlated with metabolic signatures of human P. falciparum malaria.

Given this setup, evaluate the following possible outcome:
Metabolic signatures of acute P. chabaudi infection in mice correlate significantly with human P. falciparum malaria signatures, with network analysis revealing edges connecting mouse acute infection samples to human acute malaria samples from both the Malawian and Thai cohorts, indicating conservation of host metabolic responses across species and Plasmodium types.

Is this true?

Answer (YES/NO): YES